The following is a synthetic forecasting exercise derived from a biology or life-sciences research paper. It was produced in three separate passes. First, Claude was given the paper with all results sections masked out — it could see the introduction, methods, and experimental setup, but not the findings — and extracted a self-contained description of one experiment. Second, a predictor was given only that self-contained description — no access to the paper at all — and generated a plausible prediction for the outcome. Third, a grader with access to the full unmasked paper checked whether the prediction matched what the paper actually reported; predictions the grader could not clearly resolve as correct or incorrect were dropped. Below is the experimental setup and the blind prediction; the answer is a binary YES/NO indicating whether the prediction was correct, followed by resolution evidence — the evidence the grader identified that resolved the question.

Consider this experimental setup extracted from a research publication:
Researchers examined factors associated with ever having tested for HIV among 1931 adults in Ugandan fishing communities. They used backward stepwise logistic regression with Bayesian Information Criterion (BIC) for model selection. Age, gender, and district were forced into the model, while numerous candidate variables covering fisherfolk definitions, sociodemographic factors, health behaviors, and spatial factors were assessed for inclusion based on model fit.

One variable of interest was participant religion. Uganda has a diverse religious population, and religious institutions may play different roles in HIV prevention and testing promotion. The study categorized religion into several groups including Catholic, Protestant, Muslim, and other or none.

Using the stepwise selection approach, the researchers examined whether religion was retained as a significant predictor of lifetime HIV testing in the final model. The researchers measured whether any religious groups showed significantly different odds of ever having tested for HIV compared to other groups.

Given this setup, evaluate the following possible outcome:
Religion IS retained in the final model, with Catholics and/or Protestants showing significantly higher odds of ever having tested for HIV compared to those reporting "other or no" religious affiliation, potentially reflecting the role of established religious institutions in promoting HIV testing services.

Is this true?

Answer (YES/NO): NO